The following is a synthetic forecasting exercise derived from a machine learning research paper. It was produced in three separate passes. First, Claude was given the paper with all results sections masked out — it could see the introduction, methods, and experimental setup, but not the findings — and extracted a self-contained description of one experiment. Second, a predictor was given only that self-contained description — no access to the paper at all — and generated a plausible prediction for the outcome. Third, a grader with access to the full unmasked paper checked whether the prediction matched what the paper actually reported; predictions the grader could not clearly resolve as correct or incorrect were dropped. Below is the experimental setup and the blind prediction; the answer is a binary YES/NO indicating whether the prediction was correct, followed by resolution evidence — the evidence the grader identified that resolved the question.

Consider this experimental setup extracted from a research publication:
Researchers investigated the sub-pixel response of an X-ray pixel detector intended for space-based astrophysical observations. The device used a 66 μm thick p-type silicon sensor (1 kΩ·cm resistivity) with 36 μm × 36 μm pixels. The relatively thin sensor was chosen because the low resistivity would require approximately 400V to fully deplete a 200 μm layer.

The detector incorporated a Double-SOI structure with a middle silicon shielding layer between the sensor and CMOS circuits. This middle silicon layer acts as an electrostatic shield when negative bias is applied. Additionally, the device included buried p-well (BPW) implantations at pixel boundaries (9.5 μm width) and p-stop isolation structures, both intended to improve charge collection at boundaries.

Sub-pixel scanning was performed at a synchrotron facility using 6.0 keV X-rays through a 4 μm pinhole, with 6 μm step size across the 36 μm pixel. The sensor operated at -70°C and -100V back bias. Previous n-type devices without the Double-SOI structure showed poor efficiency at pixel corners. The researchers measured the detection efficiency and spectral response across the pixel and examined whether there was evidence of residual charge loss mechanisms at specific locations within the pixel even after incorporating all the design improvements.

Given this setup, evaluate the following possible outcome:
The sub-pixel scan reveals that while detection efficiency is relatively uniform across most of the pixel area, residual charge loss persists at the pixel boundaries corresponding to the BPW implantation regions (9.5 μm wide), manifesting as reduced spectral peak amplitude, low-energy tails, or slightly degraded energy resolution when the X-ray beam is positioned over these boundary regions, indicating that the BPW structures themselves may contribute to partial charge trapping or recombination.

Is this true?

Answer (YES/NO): YES